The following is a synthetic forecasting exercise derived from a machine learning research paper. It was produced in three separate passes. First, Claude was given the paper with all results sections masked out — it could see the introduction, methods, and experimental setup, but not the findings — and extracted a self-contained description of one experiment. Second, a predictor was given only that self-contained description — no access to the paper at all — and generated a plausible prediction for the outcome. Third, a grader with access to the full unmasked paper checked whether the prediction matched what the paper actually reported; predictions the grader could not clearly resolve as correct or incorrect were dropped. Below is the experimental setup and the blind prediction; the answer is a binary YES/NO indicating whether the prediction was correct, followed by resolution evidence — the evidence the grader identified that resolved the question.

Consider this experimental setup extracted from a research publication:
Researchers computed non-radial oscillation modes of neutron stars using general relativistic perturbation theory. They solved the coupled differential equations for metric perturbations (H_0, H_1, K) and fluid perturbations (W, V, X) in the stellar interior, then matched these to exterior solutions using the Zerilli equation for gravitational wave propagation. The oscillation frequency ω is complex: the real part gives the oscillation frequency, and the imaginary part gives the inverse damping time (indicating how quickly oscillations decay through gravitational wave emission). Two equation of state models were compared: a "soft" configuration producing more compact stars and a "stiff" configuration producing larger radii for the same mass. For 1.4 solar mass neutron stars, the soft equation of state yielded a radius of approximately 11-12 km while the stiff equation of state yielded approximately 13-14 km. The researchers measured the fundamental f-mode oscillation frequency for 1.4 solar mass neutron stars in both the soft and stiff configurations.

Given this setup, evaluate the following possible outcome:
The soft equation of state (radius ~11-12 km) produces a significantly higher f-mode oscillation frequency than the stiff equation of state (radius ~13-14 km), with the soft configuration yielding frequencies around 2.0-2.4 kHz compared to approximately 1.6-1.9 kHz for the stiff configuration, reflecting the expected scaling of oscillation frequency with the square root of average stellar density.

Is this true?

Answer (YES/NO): NO